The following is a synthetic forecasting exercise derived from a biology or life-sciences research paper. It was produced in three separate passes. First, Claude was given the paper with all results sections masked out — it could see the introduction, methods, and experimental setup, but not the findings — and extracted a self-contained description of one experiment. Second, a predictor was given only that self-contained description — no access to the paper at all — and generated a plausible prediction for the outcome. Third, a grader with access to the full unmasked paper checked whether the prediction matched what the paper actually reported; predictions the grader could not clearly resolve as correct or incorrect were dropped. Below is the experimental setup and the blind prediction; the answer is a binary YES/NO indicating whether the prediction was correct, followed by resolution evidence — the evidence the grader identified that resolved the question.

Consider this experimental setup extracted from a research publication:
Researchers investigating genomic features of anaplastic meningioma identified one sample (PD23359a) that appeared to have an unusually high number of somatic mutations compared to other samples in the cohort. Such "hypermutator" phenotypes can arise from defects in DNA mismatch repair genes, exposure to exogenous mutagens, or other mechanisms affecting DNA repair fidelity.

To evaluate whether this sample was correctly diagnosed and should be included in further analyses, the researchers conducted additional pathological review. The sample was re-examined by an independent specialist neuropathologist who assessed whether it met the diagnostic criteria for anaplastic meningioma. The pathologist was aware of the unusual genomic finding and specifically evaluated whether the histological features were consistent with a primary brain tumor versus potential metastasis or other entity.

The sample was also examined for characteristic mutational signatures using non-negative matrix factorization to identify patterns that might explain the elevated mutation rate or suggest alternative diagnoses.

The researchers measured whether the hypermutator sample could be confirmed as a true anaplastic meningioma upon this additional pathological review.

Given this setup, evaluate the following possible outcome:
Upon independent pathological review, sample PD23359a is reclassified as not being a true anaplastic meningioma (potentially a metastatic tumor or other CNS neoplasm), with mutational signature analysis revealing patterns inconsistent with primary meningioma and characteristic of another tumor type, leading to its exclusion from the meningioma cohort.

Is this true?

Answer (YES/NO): NO